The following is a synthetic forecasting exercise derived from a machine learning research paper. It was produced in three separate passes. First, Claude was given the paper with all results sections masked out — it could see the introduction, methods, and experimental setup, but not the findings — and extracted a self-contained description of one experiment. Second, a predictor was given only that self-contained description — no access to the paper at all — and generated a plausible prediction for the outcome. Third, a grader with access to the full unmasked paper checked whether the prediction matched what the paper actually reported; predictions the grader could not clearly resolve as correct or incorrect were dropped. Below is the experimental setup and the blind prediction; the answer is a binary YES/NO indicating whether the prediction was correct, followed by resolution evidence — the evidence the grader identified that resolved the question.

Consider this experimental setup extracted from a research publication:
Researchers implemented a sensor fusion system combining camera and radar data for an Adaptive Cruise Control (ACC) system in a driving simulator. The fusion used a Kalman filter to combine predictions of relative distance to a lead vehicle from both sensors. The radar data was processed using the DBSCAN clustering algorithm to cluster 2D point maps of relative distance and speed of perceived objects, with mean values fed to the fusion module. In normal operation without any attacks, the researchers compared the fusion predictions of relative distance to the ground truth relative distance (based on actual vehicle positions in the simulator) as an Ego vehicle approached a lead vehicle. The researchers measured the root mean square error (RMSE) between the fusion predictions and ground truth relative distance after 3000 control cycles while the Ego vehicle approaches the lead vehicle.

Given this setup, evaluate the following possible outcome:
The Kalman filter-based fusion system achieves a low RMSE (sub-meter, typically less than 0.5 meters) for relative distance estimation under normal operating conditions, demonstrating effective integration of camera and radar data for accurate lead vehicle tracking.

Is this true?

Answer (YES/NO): NO